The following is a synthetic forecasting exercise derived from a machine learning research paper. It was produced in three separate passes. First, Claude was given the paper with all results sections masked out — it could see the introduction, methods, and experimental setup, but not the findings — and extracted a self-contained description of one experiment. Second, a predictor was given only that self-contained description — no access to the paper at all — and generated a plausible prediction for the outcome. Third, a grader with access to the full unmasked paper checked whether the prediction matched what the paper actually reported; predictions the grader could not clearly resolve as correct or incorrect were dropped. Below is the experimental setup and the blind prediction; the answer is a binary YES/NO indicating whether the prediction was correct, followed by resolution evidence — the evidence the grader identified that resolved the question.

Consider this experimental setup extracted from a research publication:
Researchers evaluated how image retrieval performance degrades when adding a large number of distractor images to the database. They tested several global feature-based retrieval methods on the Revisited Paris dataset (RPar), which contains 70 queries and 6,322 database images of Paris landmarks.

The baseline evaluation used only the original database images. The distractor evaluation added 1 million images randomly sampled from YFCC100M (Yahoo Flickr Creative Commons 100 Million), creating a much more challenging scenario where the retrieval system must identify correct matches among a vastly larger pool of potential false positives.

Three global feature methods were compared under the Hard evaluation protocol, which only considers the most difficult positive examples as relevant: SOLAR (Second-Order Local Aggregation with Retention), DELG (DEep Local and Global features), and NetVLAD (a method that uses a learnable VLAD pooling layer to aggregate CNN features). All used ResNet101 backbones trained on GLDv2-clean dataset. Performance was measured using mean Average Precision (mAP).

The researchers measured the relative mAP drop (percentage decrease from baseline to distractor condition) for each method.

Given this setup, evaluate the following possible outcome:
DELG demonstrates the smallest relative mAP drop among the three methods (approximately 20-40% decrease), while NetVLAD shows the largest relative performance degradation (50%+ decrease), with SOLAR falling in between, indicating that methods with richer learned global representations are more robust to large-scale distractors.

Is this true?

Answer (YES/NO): NO